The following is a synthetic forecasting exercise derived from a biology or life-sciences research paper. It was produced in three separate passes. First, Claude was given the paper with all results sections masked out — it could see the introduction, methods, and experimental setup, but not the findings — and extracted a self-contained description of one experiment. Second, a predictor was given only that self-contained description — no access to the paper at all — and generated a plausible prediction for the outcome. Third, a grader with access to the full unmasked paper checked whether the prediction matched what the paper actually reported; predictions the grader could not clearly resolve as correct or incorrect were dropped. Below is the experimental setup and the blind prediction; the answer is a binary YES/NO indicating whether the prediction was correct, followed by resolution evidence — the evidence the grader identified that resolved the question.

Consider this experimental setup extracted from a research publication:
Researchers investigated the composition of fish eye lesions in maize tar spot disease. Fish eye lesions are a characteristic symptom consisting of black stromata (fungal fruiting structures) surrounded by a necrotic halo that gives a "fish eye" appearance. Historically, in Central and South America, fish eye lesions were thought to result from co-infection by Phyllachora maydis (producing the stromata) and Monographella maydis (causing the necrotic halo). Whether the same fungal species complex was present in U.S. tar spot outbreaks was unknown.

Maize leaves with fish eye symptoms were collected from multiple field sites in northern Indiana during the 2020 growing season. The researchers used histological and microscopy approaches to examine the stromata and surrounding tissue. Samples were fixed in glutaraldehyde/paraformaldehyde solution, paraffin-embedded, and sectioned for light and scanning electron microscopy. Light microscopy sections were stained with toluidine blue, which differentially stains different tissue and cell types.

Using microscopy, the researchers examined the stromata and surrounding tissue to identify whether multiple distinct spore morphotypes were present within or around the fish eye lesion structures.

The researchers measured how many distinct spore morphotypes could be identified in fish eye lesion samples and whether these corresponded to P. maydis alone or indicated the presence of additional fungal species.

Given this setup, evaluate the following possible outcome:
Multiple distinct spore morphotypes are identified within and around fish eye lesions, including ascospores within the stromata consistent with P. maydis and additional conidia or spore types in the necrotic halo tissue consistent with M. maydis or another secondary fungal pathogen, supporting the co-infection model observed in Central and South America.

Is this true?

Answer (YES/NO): NO